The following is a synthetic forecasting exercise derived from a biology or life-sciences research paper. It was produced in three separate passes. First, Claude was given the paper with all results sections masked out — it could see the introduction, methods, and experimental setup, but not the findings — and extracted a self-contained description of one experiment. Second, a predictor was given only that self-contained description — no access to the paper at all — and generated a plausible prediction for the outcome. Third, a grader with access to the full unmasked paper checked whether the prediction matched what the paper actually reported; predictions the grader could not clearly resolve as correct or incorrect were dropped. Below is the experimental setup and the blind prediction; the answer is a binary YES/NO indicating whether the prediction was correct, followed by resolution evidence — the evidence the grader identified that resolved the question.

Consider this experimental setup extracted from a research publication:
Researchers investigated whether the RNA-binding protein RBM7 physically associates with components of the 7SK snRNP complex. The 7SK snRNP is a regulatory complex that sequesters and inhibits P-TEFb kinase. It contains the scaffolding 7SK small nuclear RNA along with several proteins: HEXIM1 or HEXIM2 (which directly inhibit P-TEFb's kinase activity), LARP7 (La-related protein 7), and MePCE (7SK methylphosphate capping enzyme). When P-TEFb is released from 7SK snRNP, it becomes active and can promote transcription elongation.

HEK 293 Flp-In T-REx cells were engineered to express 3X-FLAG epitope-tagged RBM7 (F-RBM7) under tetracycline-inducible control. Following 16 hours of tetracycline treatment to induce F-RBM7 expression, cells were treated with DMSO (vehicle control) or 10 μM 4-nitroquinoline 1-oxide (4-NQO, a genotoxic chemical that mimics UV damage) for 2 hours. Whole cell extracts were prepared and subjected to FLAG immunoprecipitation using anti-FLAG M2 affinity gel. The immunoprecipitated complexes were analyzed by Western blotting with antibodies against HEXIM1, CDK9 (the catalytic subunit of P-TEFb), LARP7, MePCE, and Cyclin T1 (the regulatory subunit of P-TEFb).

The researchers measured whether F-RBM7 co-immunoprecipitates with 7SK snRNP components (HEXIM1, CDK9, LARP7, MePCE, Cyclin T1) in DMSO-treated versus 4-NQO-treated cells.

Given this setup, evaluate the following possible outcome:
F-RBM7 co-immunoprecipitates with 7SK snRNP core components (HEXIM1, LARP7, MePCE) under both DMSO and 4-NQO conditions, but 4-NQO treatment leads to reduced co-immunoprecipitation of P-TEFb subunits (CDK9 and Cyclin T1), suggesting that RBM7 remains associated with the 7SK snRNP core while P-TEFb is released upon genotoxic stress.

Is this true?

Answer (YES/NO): NO